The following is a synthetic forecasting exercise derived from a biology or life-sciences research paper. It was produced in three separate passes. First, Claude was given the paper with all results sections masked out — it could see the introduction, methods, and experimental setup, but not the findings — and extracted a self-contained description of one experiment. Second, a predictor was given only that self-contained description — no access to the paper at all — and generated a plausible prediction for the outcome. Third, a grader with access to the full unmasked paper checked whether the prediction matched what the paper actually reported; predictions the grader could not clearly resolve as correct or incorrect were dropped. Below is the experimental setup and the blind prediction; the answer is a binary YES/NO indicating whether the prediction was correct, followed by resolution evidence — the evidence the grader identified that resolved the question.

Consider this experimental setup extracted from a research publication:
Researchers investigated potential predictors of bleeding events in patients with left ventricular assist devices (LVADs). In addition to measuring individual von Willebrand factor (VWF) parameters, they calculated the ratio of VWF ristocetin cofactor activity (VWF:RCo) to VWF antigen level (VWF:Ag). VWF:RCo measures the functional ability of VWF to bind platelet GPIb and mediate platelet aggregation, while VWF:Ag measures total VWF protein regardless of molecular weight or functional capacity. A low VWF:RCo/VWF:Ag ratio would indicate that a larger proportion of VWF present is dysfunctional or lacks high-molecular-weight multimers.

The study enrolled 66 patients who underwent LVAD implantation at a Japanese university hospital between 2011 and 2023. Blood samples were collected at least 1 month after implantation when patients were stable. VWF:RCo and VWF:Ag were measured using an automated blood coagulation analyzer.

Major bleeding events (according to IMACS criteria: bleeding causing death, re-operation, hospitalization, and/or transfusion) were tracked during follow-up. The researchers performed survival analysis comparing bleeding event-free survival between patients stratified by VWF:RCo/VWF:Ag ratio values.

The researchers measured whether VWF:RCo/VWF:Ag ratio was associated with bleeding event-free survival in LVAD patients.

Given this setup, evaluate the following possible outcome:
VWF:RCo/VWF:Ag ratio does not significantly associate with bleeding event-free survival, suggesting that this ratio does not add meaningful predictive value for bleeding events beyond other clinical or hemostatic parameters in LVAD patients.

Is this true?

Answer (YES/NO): NO